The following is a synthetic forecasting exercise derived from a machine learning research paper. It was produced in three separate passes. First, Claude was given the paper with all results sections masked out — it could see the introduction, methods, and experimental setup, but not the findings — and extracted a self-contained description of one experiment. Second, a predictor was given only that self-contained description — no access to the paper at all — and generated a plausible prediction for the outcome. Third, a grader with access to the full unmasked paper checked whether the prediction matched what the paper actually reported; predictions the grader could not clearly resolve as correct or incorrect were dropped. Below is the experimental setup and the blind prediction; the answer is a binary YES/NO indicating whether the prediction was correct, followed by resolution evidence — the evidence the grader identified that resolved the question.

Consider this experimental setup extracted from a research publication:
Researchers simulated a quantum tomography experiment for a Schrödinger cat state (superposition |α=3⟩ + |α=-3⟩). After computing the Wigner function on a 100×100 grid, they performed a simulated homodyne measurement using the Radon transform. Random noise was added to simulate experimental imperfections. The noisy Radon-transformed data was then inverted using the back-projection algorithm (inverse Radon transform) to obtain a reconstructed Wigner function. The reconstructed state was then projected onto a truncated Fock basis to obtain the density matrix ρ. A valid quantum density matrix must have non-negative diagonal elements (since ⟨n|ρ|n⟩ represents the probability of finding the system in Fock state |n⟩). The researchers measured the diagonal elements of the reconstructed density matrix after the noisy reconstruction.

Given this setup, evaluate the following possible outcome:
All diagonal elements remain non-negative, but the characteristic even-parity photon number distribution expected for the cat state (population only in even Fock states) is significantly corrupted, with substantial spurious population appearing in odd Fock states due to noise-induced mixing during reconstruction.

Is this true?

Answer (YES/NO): NO